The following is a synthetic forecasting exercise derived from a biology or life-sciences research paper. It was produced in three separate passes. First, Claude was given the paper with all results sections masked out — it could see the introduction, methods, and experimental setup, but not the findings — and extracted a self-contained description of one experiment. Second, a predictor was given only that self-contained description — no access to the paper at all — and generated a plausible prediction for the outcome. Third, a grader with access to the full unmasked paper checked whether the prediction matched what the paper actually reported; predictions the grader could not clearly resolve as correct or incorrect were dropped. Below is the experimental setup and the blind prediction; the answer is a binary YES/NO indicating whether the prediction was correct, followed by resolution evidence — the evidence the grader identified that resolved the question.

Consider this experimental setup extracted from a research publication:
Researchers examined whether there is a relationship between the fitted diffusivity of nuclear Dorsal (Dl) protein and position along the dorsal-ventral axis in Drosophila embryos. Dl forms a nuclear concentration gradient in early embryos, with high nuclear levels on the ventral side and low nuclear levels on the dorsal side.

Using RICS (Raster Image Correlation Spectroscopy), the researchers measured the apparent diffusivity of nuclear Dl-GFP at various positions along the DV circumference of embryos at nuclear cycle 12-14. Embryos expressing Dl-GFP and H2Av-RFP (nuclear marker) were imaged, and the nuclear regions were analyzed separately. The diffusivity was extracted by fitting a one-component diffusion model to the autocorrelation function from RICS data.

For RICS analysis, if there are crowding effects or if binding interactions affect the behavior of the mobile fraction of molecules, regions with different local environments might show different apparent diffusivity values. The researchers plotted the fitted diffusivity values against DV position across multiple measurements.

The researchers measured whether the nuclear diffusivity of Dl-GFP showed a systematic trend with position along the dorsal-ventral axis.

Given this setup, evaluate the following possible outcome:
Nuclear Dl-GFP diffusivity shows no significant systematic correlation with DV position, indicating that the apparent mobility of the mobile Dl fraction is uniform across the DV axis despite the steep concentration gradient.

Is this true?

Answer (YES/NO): NO